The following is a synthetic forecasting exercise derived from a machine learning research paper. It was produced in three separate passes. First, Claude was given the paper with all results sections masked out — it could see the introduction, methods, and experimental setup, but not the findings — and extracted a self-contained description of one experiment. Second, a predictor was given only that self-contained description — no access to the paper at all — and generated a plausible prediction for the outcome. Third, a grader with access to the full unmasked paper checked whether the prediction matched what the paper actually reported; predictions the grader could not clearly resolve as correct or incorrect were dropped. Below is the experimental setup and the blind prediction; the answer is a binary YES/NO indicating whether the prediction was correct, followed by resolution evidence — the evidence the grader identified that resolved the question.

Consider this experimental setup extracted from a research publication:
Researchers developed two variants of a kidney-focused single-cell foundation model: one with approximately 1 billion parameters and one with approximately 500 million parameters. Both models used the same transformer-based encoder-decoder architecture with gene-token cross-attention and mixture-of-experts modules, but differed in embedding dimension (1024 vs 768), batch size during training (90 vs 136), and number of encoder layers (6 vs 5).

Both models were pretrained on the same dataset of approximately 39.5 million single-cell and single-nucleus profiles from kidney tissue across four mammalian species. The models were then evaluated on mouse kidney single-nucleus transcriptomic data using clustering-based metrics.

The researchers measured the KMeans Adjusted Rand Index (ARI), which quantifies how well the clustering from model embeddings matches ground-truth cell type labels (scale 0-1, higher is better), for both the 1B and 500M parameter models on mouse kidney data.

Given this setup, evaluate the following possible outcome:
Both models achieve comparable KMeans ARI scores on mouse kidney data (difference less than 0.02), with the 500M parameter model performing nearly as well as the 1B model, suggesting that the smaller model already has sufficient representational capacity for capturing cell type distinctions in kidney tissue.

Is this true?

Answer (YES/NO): NO